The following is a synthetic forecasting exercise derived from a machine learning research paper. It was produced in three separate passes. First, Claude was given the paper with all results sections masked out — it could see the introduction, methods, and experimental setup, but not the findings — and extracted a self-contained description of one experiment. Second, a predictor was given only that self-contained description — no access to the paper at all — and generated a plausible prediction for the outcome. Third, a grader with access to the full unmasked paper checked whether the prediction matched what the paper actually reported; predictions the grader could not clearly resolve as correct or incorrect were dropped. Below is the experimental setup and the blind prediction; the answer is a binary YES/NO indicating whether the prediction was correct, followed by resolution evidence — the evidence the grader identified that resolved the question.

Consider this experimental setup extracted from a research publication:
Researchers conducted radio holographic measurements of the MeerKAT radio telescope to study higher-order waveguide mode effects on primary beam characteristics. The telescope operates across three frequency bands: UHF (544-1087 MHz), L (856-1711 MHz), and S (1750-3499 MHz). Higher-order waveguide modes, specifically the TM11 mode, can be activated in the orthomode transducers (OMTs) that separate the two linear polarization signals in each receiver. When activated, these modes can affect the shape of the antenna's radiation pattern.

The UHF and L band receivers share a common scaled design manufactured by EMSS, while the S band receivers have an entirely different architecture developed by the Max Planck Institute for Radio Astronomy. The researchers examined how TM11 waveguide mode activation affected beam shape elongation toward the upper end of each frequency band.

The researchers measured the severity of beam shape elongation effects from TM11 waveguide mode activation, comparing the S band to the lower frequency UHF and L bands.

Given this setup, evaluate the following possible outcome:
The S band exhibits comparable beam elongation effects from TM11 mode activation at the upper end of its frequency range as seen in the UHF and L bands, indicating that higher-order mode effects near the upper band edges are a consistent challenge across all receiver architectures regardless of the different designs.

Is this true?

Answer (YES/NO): NO